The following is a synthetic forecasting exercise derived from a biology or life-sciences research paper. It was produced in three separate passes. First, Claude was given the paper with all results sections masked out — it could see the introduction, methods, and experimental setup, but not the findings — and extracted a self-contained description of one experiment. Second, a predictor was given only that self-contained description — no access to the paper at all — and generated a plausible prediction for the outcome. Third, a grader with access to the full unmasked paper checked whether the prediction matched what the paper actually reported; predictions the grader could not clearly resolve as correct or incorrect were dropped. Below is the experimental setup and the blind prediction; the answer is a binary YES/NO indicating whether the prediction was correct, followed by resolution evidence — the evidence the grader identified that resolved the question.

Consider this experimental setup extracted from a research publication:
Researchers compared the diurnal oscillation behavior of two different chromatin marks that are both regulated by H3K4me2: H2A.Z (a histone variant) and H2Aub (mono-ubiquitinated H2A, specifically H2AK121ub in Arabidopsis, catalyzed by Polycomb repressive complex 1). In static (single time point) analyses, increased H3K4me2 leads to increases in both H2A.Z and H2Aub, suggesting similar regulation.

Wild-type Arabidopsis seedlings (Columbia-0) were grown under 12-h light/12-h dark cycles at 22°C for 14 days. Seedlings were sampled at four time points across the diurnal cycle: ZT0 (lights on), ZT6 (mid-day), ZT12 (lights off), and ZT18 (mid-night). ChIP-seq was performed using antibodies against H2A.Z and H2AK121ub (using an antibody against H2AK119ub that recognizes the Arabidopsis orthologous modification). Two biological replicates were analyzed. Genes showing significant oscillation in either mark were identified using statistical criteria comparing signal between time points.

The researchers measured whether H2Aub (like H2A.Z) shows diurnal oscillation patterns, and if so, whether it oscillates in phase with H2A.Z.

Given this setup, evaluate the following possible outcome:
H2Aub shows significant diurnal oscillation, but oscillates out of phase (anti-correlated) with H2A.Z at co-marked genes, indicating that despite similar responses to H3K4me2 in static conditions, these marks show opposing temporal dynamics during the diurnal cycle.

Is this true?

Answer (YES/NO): NO